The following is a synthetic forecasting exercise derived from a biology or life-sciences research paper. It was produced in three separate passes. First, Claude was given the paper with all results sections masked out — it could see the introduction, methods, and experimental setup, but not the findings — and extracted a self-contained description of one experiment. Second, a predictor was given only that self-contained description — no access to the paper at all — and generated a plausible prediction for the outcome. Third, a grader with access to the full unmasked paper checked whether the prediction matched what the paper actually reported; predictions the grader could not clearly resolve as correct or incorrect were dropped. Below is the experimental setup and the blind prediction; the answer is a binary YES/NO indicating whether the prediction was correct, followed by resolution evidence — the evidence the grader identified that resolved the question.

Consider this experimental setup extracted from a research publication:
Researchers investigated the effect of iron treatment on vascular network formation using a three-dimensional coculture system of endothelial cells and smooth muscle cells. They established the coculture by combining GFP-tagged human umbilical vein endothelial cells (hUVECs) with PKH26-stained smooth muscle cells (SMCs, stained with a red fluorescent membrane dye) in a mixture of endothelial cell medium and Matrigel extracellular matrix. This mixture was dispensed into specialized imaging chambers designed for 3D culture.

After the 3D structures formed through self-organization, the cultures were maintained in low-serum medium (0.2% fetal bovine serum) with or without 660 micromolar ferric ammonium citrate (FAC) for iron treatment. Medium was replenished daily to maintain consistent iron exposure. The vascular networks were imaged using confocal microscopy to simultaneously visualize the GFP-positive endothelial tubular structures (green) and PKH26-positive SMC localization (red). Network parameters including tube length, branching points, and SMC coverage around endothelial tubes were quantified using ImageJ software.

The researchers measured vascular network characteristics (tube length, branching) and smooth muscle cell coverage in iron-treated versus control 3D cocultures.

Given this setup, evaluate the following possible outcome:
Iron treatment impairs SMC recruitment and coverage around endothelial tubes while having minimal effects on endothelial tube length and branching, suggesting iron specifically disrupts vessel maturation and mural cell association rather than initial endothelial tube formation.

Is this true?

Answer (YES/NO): NO